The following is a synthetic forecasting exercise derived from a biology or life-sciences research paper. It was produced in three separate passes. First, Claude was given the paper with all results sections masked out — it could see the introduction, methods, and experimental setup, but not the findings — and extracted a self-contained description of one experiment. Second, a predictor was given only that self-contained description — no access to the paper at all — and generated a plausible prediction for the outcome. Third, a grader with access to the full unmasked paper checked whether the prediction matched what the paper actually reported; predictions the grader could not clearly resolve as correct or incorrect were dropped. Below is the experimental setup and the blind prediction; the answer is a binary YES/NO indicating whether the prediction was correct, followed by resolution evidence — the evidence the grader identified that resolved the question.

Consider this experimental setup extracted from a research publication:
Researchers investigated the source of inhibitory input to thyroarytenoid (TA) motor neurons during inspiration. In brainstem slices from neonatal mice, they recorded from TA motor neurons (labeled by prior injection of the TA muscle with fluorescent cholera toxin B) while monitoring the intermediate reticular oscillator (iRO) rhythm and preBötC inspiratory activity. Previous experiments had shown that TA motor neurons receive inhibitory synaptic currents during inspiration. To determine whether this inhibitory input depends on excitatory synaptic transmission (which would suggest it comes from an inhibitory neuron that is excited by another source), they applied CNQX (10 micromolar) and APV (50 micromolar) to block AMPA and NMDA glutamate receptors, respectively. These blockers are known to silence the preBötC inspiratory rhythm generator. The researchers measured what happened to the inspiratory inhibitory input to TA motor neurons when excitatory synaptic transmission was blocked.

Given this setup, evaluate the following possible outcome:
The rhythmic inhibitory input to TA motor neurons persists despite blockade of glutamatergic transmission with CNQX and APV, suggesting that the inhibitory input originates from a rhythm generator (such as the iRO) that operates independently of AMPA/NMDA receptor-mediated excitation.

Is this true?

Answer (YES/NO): NO